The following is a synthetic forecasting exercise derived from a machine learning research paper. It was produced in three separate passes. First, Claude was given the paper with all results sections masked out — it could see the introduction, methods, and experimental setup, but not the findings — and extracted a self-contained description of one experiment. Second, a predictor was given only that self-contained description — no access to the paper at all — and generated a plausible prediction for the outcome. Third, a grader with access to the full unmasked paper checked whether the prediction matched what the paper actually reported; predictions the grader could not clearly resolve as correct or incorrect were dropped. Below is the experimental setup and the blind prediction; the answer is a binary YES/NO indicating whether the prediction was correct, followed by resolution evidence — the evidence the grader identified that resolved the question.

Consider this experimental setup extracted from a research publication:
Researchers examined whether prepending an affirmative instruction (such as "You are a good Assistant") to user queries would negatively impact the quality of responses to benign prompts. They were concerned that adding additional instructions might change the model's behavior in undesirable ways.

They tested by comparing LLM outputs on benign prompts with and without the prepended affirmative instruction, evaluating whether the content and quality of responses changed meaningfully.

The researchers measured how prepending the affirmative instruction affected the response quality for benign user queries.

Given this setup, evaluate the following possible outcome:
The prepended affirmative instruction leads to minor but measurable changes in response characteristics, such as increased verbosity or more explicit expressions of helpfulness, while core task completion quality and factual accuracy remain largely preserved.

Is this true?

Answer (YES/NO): NO